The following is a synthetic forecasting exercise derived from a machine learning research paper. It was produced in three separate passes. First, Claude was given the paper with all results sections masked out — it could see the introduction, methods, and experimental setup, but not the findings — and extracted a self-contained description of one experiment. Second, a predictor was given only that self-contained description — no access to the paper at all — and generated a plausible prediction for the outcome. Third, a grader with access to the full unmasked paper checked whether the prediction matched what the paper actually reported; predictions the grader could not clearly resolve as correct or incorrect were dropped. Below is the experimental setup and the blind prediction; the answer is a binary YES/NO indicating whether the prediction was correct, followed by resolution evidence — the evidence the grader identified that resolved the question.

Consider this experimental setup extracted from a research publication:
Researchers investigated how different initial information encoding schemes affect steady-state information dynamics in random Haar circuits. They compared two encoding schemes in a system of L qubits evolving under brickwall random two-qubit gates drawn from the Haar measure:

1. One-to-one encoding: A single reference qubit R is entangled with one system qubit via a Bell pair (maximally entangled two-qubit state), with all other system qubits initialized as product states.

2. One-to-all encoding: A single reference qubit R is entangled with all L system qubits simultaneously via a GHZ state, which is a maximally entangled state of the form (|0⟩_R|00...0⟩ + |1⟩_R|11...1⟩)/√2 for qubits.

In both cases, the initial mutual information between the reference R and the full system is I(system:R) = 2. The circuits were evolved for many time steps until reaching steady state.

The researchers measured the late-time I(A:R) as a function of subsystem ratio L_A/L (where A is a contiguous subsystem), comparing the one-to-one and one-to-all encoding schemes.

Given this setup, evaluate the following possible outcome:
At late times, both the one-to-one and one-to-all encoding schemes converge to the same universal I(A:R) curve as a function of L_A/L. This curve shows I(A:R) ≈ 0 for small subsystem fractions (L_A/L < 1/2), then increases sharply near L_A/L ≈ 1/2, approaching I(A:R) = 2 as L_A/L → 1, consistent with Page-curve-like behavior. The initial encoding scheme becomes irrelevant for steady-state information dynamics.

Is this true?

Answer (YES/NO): YES